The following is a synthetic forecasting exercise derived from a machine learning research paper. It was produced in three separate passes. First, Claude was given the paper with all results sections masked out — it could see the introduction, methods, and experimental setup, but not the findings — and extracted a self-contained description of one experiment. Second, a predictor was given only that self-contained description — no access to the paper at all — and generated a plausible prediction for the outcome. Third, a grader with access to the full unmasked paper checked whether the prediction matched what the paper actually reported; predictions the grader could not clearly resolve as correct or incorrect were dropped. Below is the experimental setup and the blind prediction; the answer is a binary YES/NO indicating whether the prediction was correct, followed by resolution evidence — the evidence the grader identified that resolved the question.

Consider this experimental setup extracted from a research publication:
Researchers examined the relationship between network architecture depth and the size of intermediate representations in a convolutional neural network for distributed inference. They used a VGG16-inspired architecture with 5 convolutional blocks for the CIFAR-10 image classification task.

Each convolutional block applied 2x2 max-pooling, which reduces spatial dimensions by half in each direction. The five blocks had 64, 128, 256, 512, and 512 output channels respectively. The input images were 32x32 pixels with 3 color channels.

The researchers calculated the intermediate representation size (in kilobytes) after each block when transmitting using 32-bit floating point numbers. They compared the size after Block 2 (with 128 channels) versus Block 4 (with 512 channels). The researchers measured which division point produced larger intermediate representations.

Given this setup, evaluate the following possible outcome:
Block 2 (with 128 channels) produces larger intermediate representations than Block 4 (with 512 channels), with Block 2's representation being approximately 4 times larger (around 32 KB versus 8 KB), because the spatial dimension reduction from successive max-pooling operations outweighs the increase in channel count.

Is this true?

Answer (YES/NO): YES